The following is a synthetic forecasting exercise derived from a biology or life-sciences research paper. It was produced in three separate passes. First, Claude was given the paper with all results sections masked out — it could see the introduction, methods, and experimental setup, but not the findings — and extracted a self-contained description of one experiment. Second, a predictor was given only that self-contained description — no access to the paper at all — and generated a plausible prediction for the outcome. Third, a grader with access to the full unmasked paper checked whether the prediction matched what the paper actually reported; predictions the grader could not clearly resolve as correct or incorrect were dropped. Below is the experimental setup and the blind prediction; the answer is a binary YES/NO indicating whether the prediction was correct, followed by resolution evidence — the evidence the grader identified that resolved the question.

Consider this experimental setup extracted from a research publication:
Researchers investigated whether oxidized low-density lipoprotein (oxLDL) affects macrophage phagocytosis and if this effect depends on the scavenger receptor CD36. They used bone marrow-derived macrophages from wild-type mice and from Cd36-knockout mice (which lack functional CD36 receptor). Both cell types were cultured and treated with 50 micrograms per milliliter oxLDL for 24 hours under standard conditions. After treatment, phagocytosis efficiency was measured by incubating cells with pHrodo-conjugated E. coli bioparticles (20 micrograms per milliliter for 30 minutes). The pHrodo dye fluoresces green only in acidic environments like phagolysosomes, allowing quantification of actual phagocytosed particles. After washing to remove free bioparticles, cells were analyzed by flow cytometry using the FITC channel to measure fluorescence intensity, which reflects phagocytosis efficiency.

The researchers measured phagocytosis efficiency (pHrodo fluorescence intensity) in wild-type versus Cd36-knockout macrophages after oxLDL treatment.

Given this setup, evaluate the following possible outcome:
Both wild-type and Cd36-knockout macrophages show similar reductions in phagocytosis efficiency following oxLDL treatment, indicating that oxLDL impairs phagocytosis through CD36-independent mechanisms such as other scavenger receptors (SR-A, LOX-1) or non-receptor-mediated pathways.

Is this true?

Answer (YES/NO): NO